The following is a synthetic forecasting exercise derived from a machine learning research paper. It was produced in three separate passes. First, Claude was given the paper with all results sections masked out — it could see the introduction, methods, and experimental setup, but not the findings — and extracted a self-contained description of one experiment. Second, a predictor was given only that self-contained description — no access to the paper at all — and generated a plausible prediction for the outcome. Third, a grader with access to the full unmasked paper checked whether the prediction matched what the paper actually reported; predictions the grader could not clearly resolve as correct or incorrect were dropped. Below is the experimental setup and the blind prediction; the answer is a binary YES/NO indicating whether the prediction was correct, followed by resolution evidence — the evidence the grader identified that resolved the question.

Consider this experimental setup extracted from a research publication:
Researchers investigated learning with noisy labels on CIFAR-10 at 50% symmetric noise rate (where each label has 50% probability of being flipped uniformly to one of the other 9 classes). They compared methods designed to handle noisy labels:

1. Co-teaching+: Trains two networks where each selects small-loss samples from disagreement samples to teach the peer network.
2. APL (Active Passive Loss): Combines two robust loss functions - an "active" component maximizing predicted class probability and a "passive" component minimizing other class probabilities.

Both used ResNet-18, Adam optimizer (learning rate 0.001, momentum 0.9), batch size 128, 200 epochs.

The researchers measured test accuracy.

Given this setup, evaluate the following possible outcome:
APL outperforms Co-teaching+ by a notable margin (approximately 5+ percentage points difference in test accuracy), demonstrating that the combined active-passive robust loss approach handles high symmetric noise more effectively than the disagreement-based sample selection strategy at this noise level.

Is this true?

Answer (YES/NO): NO